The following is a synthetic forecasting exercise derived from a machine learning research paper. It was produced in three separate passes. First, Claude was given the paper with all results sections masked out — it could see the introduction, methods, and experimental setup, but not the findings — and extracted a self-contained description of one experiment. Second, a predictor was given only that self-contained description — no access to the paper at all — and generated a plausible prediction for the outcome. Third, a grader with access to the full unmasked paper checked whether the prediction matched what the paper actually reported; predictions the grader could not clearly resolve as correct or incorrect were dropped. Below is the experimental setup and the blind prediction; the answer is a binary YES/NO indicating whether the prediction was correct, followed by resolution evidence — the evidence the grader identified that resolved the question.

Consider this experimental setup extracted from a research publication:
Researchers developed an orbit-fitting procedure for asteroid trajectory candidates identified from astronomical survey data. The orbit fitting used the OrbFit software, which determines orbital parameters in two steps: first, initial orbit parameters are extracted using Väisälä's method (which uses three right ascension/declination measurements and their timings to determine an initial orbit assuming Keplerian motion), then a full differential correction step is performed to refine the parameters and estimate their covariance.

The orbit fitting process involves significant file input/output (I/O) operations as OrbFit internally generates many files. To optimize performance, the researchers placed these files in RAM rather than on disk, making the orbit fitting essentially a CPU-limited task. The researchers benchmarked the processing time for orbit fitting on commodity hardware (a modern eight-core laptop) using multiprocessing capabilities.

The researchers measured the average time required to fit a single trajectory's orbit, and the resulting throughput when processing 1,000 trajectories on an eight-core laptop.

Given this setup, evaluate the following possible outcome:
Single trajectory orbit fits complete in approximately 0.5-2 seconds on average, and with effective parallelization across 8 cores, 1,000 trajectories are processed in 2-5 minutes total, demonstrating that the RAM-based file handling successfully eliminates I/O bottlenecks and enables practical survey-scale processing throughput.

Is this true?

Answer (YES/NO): NO